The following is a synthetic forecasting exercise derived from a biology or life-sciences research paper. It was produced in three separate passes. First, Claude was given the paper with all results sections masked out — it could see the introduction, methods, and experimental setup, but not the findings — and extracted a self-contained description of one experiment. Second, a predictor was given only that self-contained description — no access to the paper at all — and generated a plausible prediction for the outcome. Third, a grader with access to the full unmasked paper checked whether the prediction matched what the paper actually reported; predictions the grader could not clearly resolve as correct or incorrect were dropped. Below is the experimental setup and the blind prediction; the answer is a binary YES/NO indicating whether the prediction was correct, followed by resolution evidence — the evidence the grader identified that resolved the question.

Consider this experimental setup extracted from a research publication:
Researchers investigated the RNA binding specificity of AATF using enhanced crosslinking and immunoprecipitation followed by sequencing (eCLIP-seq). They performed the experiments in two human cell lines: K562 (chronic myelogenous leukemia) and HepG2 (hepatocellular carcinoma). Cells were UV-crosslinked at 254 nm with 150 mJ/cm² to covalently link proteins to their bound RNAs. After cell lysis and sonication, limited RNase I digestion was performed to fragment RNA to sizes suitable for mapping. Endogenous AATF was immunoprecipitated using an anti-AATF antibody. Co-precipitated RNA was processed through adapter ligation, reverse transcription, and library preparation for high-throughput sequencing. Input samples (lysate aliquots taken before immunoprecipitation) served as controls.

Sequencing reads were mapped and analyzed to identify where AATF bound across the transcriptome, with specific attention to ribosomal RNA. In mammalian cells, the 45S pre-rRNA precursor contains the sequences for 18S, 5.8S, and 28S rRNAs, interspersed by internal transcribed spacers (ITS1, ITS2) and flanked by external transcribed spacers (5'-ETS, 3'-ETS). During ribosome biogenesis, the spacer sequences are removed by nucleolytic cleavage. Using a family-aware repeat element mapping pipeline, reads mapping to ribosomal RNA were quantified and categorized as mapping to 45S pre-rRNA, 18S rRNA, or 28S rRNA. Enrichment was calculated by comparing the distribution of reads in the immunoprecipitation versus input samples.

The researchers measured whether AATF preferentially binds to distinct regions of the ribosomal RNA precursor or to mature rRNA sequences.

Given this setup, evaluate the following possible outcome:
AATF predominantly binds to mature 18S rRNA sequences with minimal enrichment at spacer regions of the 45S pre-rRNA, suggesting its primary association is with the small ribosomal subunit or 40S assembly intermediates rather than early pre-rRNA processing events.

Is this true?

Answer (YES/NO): NO